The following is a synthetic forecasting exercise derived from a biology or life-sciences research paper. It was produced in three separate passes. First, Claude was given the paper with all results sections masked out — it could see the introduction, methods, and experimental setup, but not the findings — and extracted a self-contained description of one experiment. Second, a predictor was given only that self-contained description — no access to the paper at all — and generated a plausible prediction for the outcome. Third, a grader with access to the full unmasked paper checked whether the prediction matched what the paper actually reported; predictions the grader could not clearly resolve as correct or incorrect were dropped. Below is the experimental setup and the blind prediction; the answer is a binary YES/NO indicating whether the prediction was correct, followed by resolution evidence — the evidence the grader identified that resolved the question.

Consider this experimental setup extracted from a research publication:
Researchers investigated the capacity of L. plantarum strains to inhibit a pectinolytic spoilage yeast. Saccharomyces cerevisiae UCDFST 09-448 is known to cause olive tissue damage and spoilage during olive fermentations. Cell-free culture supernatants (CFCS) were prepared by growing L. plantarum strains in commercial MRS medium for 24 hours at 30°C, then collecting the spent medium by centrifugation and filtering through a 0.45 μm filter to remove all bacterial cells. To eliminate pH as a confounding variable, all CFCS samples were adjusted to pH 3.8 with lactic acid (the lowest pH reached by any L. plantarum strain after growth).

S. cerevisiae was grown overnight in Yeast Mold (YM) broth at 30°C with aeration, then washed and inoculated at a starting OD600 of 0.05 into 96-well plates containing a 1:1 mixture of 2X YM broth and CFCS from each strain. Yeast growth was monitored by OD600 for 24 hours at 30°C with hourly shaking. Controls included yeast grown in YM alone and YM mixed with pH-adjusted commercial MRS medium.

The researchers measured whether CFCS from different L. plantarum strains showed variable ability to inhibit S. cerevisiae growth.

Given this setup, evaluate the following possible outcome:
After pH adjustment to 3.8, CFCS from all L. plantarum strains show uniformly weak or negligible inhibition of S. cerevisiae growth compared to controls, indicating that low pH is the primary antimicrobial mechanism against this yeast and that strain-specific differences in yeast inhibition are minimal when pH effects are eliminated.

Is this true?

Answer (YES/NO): NO